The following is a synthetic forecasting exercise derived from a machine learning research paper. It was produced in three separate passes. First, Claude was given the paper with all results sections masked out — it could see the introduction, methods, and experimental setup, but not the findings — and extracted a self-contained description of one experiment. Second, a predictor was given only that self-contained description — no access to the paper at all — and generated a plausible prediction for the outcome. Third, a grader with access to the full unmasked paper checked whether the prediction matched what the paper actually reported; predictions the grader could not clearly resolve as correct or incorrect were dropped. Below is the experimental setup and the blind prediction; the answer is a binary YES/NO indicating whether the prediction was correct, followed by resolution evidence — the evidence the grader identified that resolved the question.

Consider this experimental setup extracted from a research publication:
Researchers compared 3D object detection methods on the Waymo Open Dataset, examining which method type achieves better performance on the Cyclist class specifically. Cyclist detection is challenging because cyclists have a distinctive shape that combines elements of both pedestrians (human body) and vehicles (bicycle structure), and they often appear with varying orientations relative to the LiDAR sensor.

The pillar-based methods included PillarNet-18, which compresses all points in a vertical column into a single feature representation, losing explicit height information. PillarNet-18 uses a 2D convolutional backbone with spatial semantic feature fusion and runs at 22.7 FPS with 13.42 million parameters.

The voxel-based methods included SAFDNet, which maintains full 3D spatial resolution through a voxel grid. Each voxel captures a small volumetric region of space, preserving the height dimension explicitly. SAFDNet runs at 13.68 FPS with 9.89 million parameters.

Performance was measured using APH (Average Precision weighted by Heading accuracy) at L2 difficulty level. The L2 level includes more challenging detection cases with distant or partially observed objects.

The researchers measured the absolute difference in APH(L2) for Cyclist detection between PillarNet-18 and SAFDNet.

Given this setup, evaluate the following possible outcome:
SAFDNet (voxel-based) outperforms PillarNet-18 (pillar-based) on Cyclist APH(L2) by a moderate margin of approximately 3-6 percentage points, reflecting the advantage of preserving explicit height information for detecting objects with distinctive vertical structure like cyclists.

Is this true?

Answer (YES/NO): NO